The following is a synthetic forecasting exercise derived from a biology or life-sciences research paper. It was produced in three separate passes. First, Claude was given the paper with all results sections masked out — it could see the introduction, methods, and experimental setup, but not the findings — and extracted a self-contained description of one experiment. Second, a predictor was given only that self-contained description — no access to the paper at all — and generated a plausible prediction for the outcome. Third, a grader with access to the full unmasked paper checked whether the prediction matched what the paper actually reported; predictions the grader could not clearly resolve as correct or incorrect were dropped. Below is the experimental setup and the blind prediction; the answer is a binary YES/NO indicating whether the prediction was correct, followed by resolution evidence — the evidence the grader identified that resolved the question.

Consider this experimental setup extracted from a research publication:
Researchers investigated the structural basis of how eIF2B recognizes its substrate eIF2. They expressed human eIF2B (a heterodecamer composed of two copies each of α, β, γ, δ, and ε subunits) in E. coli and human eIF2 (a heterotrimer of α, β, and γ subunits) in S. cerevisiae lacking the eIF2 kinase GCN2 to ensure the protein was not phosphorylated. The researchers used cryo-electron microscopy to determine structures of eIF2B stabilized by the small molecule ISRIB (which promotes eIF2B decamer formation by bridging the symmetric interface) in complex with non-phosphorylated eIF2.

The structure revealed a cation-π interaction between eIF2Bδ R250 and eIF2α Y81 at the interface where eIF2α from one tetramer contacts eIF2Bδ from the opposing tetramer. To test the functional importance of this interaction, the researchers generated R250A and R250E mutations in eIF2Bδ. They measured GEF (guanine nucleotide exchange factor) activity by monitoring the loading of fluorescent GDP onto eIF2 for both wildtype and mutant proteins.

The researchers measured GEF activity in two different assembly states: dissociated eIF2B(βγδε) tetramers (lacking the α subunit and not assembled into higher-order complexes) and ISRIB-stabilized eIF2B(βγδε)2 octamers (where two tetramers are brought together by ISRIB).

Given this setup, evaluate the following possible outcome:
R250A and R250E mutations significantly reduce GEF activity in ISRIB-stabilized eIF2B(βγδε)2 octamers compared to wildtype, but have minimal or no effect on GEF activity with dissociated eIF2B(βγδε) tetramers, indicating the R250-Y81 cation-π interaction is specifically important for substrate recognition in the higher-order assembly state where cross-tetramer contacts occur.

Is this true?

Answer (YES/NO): YES